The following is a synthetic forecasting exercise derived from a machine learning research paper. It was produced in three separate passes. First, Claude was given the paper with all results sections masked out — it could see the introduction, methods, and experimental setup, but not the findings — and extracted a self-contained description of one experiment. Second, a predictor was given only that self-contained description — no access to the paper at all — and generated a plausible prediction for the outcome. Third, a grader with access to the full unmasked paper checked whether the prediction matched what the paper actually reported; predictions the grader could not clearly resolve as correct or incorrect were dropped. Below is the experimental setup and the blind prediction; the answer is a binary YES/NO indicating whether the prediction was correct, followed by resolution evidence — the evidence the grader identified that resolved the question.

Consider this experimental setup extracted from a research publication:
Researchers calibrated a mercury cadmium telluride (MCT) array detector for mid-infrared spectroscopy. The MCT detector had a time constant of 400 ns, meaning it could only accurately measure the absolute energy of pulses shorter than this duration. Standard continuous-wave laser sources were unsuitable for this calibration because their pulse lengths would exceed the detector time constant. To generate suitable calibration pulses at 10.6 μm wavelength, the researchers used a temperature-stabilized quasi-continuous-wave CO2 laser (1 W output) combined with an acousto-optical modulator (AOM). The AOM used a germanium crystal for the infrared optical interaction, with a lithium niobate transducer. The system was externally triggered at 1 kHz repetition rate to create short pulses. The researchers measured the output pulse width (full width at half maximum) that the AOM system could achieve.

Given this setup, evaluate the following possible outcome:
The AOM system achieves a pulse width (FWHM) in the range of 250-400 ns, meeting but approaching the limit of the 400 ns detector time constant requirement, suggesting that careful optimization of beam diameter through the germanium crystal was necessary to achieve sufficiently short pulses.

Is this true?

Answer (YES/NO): NO